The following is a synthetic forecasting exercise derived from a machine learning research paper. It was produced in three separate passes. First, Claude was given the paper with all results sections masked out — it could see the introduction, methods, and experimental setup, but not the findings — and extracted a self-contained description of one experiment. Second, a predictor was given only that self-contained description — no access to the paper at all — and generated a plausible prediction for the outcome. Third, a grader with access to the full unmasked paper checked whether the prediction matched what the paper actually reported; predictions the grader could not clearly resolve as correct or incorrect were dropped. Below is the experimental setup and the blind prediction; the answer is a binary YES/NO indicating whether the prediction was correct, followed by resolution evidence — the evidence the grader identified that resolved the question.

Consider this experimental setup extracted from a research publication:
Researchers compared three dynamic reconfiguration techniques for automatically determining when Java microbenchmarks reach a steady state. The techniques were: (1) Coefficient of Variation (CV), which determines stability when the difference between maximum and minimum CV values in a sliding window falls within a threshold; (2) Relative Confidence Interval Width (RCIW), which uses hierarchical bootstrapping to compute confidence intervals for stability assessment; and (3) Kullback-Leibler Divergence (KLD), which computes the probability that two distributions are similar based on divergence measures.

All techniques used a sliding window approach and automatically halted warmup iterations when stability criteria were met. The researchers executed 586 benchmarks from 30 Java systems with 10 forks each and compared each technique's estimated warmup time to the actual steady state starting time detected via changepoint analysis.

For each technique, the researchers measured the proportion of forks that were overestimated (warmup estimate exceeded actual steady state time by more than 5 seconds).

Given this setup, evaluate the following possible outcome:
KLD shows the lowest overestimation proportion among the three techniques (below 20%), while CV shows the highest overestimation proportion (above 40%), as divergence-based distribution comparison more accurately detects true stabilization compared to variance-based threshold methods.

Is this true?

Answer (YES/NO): NO